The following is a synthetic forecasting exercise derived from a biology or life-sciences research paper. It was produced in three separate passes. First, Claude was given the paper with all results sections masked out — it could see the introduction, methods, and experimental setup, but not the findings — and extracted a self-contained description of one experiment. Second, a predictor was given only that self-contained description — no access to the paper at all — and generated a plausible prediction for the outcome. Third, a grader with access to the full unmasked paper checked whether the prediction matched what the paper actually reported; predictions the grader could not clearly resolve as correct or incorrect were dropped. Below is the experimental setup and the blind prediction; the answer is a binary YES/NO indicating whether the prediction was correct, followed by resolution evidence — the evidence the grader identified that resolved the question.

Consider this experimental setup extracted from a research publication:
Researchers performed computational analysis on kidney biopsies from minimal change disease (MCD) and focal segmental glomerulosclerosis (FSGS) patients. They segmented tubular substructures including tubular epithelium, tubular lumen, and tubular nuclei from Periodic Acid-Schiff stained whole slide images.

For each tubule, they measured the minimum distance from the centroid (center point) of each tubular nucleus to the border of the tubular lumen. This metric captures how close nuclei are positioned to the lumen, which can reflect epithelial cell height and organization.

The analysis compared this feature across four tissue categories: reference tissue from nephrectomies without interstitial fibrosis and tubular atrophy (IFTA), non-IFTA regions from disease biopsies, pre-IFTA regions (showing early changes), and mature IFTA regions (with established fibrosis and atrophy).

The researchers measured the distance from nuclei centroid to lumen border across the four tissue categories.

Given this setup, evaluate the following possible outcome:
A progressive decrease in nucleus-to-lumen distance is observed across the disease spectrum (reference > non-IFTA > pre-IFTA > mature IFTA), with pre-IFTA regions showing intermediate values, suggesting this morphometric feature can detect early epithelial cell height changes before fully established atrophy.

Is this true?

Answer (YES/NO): NO